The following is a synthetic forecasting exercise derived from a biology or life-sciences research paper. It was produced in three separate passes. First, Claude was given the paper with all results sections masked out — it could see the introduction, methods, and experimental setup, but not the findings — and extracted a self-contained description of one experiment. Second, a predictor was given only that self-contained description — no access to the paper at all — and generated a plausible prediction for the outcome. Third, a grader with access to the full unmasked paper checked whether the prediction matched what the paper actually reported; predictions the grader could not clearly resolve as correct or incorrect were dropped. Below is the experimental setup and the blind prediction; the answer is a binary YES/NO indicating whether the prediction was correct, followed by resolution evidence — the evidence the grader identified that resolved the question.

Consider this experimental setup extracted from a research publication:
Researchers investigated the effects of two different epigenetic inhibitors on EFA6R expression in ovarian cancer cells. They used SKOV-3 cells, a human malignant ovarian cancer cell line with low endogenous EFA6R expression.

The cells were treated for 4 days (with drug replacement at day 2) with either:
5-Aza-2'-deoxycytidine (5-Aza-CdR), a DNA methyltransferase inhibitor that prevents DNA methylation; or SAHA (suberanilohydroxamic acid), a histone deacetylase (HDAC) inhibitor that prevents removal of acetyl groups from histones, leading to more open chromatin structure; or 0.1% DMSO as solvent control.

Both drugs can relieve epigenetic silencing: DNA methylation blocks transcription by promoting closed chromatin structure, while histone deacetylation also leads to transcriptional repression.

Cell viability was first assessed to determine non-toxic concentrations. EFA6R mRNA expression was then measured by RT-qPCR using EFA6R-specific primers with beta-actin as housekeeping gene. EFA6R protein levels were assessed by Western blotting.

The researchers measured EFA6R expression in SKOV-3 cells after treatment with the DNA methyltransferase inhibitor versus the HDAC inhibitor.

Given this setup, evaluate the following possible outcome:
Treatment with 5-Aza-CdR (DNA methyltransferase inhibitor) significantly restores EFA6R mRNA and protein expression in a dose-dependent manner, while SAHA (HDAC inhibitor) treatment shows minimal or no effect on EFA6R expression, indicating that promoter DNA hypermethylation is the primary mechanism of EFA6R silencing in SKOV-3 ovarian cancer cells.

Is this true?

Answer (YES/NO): NO